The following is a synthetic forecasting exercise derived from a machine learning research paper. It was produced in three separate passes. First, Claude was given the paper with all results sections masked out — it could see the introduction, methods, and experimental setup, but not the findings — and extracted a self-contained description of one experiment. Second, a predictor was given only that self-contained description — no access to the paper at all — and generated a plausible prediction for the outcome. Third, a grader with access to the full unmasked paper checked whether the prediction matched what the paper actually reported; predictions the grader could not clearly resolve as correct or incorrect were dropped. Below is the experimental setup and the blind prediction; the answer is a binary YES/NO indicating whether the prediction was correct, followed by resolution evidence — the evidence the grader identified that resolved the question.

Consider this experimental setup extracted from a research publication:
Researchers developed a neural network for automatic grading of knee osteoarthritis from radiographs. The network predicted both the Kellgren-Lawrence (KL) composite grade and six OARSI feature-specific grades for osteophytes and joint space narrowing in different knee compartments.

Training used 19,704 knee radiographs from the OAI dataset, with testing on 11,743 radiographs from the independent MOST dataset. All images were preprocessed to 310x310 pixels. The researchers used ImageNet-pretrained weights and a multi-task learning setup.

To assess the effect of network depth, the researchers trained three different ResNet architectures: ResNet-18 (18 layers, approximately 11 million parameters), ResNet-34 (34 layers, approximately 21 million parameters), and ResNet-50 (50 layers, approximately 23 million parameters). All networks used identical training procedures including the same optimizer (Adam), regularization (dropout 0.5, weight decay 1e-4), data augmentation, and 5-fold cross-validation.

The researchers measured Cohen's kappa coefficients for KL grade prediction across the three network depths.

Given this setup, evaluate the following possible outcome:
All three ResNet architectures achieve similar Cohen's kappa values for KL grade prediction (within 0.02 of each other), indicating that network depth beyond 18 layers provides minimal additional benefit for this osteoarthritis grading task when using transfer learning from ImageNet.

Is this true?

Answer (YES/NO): YES